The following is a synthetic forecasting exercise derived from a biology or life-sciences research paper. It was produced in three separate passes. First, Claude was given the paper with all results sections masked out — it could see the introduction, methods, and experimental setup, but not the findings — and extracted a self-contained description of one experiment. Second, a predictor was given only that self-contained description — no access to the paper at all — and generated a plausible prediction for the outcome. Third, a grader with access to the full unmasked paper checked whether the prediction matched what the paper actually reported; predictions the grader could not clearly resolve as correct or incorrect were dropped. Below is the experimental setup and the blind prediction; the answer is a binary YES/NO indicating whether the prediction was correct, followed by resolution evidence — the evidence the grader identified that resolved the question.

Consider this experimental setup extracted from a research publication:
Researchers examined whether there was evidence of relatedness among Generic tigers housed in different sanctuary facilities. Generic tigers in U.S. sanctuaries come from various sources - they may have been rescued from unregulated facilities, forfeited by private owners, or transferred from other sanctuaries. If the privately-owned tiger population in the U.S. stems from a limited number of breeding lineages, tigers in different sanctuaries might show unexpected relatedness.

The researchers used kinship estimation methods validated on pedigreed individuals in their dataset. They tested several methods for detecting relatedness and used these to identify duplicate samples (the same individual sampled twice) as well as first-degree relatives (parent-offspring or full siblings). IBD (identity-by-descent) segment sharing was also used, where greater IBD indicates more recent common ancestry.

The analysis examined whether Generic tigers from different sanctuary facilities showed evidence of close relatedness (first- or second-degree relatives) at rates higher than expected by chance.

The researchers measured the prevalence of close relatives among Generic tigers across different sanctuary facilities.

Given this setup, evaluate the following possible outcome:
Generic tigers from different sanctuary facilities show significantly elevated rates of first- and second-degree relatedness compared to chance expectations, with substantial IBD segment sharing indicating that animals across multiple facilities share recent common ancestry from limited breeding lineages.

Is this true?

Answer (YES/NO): NO